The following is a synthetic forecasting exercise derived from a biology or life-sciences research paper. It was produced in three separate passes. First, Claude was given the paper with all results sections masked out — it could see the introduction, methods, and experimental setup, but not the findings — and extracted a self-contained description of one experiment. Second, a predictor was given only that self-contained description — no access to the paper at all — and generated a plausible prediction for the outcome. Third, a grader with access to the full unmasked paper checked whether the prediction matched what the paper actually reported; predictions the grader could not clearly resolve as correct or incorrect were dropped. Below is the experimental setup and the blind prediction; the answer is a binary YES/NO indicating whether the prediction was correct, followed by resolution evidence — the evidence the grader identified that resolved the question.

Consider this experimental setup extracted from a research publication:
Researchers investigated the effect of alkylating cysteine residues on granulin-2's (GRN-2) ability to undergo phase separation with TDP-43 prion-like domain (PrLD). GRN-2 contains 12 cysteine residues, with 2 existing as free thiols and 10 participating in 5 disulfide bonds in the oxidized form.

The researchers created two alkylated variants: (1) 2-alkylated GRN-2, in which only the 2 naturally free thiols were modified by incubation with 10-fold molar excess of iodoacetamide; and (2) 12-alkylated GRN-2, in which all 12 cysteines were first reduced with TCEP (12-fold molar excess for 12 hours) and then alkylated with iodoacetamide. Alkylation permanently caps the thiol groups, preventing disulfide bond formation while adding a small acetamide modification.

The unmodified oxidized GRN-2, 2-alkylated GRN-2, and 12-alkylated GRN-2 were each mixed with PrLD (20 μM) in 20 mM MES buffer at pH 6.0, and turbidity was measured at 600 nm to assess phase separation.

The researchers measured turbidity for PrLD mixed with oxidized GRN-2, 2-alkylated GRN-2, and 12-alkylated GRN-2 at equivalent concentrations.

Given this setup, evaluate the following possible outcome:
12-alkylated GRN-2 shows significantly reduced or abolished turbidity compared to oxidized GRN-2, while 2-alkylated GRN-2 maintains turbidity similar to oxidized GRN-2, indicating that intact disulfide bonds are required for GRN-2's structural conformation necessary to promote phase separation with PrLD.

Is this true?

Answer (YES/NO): NO